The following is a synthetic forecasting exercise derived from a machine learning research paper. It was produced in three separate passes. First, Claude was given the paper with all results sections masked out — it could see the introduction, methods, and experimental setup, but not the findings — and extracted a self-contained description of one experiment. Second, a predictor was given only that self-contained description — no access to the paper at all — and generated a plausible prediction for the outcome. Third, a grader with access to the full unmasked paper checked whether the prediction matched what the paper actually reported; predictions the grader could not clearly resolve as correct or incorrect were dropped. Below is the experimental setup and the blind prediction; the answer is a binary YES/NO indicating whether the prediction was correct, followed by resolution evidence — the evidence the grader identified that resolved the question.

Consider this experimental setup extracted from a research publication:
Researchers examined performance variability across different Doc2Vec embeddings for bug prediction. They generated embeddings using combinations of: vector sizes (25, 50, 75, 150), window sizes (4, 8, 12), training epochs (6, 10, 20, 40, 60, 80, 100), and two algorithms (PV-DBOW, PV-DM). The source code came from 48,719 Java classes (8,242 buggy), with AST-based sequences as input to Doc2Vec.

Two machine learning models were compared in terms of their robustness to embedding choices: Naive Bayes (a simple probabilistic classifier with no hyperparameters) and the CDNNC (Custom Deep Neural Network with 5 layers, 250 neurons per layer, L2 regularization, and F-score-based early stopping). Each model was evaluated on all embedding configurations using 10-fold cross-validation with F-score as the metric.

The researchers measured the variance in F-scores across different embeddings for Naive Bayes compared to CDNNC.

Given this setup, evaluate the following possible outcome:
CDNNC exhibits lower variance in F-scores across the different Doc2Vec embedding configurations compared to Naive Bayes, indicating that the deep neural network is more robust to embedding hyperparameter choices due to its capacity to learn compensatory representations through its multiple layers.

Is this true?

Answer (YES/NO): YES